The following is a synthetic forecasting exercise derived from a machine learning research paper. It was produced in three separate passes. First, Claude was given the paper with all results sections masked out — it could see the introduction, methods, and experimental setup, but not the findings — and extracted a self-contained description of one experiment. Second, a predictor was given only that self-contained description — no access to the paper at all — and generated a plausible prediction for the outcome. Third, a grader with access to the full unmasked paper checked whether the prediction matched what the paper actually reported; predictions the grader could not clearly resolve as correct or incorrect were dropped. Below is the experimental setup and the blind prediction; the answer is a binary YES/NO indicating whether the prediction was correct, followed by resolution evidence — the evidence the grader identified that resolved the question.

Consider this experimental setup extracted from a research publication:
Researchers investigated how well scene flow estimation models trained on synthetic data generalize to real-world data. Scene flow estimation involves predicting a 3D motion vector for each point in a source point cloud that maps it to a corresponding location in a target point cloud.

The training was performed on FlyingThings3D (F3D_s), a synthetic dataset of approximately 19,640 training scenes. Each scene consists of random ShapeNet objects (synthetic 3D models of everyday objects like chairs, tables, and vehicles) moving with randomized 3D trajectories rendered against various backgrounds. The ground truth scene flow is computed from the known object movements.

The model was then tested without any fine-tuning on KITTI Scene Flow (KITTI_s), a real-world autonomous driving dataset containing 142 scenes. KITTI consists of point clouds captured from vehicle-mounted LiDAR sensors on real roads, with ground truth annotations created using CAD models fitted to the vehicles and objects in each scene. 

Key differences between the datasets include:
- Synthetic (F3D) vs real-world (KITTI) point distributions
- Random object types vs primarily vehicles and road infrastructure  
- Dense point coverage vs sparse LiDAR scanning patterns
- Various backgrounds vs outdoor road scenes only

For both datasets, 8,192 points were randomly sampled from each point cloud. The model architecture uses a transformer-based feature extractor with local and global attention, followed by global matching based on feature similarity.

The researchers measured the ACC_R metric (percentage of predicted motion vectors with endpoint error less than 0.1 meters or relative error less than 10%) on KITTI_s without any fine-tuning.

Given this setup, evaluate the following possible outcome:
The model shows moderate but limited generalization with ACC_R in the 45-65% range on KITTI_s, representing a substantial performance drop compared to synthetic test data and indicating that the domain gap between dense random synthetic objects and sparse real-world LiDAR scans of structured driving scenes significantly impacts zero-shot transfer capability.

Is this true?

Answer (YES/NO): NO